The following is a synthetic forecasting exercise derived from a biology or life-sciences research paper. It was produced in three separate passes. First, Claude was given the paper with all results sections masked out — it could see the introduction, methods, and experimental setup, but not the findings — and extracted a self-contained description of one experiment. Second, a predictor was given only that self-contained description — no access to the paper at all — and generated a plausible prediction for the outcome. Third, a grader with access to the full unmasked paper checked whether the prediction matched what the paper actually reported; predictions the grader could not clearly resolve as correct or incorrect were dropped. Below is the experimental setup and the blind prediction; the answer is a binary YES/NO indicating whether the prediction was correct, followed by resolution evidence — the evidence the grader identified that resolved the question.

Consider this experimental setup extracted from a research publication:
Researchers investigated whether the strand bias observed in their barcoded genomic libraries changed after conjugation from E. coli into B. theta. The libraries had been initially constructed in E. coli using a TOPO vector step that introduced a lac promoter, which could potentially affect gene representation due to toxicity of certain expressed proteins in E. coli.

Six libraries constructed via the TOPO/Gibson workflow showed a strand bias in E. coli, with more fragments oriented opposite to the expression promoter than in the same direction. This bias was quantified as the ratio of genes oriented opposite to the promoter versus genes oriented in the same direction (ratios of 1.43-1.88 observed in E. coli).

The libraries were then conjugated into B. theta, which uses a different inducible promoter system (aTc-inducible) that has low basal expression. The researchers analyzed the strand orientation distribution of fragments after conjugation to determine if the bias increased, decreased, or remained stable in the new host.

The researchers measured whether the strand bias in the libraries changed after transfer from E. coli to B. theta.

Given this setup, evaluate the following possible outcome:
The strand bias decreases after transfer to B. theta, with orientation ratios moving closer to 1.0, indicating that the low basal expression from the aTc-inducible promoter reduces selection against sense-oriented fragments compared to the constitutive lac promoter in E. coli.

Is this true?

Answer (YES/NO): NO